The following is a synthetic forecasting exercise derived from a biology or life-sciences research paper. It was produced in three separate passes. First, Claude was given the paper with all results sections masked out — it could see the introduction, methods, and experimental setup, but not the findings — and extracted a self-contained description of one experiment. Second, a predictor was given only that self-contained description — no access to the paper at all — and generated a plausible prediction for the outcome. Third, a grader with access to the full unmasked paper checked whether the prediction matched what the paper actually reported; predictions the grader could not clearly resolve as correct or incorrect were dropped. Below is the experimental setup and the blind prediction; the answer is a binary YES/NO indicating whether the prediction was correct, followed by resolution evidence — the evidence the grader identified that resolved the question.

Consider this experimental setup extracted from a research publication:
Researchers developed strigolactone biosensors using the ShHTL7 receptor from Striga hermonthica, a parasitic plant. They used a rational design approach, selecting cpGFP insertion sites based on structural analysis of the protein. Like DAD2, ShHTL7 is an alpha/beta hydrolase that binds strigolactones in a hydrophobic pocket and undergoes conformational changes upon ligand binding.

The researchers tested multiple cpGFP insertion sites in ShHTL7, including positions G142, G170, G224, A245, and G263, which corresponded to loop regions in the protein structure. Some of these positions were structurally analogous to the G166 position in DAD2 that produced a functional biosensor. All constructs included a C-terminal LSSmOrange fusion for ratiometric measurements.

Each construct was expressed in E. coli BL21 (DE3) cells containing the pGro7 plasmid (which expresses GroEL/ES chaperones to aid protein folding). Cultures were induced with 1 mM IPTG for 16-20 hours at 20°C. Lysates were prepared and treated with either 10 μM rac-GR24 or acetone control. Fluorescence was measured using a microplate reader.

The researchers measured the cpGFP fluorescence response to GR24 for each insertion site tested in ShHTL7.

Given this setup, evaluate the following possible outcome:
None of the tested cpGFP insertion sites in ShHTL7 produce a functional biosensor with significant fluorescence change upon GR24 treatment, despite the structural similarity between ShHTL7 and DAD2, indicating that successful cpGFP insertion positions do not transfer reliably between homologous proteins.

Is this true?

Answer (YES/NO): NO